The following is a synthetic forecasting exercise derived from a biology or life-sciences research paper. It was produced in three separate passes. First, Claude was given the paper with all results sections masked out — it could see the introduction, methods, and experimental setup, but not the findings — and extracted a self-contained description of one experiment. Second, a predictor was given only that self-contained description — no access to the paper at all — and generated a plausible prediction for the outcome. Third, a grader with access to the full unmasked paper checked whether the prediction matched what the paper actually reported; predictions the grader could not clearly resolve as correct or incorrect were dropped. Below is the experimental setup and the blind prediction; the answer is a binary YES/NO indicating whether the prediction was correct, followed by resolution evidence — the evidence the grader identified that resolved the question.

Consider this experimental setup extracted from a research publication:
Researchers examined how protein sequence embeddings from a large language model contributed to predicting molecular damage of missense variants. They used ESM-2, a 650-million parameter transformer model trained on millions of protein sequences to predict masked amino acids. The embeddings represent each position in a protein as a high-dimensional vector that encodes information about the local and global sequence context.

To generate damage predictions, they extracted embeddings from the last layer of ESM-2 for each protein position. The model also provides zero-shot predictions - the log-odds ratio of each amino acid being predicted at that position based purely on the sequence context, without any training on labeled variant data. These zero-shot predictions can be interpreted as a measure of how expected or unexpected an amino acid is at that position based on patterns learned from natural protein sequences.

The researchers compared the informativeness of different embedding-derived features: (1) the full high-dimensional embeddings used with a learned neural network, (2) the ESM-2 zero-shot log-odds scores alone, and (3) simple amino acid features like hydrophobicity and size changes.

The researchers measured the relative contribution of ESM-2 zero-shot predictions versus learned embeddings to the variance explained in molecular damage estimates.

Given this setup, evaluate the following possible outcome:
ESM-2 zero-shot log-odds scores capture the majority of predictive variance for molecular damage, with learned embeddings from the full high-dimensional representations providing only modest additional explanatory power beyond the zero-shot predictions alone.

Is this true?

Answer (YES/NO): YES